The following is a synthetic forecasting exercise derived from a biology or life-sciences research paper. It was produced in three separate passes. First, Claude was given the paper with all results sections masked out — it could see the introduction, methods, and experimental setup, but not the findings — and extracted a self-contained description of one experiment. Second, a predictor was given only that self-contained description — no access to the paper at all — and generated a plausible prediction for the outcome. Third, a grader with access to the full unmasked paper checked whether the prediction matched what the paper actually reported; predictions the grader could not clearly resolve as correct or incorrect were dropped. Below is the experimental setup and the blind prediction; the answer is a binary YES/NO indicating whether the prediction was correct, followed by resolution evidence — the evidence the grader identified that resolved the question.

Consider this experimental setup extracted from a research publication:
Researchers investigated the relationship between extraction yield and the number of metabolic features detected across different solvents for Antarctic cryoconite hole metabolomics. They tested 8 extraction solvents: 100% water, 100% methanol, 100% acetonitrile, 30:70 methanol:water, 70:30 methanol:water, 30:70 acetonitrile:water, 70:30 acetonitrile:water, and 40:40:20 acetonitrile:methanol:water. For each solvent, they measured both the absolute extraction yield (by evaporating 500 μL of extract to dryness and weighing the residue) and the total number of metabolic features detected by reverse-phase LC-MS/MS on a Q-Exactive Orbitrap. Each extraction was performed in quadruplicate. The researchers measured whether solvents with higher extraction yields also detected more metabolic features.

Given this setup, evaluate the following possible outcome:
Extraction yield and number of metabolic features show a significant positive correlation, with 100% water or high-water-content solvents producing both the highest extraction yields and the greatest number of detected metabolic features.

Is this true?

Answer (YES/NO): NO